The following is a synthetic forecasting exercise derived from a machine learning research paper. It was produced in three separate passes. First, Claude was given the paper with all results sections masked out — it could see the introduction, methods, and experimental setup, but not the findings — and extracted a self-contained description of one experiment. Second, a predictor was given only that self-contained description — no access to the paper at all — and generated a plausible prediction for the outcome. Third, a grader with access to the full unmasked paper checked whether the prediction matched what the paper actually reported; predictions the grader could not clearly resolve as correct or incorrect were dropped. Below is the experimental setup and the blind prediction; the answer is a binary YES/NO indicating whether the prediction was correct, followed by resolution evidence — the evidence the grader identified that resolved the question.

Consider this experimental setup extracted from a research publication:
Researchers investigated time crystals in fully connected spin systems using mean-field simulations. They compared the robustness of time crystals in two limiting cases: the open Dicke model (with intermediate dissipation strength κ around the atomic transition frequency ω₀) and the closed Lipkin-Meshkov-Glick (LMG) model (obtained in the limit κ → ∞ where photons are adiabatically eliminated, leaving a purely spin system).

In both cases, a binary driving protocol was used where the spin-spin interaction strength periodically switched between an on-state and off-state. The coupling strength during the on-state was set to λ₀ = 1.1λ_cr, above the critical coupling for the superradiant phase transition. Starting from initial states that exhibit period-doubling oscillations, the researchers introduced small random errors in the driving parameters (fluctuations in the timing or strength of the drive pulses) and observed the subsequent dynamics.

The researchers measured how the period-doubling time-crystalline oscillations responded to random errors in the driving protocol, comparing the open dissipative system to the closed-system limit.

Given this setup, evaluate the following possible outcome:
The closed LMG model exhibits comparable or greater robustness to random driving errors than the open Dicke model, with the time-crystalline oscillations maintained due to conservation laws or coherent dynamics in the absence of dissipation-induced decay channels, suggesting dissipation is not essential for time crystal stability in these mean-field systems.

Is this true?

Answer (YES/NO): NO